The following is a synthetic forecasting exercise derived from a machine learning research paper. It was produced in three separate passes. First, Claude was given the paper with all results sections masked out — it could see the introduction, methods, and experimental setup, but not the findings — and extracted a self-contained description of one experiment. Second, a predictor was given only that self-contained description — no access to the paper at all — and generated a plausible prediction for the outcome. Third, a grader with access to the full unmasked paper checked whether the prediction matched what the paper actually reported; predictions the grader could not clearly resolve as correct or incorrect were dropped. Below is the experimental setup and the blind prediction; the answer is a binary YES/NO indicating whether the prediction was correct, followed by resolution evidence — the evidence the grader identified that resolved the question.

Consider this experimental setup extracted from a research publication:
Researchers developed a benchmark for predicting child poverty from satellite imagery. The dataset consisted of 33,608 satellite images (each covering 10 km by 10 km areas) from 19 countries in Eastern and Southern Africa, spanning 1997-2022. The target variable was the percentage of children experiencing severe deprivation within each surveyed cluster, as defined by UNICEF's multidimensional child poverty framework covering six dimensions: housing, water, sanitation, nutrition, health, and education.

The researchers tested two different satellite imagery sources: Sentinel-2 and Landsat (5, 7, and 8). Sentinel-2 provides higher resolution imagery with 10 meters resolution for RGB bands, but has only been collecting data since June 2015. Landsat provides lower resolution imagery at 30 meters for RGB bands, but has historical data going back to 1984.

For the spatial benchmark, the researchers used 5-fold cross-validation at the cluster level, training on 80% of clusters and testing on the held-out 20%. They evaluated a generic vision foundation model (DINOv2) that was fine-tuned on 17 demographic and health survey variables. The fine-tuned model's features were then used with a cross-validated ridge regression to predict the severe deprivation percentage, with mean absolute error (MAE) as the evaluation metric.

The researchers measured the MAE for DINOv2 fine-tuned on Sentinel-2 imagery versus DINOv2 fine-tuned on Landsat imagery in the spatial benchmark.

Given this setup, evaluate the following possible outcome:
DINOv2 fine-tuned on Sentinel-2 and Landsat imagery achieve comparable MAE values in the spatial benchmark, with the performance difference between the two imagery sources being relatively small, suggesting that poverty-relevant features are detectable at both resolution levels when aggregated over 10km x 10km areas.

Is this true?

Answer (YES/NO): NO